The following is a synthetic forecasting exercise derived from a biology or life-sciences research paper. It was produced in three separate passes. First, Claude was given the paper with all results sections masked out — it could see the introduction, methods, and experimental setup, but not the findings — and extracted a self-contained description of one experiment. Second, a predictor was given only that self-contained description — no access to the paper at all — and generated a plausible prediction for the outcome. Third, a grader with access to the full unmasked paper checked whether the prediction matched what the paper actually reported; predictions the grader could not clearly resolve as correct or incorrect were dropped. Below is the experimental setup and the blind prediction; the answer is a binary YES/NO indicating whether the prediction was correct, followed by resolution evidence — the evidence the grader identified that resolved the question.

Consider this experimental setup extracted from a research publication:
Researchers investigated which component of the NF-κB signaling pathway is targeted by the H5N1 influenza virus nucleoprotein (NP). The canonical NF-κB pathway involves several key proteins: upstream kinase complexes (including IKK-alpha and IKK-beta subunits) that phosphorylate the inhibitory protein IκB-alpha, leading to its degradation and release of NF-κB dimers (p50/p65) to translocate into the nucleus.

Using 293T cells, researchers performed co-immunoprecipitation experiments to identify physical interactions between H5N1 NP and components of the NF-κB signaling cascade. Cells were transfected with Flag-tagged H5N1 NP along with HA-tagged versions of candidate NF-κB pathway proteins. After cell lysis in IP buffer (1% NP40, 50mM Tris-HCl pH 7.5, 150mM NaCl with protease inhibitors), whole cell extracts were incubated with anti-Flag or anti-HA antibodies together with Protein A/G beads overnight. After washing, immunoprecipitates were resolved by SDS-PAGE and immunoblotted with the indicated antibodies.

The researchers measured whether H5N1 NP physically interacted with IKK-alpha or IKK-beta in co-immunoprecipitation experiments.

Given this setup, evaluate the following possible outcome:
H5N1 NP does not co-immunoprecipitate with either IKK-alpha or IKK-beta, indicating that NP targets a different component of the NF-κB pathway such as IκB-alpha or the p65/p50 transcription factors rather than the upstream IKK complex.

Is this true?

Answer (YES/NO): NO